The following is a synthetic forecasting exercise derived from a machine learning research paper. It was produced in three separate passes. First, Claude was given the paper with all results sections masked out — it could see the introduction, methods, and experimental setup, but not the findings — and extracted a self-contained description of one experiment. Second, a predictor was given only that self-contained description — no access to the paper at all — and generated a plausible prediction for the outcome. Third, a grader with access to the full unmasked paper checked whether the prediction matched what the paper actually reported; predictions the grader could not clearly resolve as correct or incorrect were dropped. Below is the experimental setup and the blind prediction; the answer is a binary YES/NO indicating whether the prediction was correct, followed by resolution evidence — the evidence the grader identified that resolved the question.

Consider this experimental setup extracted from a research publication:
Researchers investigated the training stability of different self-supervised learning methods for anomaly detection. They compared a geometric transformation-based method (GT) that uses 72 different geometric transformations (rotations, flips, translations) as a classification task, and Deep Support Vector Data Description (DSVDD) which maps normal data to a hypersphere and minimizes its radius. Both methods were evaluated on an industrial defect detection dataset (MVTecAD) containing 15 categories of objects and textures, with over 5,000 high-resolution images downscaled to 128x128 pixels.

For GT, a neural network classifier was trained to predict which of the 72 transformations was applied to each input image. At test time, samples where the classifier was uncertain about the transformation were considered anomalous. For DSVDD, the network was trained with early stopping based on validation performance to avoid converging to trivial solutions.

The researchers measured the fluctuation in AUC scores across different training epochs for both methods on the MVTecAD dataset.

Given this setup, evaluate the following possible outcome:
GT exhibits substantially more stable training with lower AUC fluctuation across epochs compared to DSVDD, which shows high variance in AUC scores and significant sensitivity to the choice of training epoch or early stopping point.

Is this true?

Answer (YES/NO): NO